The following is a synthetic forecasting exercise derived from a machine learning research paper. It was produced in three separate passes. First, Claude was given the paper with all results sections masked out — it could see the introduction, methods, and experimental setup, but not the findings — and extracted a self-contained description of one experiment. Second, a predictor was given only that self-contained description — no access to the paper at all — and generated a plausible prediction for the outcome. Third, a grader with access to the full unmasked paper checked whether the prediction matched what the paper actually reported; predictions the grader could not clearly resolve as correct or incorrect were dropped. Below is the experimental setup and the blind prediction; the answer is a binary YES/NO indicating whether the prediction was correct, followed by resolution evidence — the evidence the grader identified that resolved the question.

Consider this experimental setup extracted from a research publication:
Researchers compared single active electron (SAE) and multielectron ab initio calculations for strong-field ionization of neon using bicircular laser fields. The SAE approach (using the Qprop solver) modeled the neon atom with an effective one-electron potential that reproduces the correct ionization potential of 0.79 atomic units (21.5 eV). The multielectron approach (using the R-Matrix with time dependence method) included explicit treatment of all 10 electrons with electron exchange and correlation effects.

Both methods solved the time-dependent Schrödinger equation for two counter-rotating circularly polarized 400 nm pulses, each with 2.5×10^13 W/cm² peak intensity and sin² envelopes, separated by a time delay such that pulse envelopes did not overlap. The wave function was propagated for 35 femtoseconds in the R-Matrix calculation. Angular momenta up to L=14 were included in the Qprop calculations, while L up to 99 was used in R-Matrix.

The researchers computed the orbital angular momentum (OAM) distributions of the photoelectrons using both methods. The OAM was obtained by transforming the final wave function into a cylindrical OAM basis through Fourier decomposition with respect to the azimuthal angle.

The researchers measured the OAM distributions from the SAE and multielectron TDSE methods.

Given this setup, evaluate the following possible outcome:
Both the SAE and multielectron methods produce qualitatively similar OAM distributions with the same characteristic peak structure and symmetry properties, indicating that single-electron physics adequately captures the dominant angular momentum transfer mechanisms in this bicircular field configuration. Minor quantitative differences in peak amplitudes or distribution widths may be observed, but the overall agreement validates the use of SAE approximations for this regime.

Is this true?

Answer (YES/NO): YES